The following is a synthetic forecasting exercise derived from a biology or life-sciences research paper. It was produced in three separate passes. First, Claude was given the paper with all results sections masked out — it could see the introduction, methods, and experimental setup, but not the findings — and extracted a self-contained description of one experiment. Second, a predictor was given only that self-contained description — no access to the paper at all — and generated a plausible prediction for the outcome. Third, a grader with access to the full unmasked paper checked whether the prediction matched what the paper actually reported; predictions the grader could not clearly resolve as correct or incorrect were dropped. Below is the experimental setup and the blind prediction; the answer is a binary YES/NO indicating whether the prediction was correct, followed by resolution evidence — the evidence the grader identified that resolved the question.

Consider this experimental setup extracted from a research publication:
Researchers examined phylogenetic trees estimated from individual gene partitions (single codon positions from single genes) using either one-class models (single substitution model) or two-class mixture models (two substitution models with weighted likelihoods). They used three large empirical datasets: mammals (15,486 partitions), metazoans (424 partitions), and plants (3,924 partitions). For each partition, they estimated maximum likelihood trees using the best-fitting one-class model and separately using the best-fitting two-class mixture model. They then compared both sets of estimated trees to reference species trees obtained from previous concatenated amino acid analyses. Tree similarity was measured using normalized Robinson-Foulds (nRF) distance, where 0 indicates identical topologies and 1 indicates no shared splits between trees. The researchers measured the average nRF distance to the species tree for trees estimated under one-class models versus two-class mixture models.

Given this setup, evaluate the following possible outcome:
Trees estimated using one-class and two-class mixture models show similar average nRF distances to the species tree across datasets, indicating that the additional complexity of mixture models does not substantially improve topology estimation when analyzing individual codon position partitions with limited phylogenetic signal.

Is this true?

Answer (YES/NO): NO